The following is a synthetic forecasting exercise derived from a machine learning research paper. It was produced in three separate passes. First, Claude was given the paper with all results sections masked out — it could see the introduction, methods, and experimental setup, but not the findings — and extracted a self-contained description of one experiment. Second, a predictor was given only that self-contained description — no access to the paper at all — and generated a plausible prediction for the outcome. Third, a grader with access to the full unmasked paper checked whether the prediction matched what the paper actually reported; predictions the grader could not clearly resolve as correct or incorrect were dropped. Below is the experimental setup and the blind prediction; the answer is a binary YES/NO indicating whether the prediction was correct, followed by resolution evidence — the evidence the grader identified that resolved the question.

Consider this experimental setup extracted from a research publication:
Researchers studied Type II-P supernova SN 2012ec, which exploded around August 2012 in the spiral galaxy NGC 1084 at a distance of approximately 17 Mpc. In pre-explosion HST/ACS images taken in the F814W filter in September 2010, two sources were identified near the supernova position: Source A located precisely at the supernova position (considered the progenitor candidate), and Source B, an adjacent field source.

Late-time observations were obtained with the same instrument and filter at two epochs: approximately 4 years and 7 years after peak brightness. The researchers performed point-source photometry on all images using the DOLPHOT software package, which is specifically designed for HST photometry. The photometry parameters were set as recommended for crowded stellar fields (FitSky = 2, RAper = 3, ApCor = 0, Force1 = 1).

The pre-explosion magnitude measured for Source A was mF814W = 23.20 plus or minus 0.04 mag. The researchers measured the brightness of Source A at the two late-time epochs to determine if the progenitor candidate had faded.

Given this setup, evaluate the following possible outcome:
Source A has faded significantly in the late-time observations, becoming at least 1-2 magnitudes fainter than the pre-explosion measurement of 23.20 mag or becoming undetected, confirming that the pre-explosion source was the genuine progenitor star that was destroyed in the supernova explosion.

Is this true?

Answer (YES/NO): NO